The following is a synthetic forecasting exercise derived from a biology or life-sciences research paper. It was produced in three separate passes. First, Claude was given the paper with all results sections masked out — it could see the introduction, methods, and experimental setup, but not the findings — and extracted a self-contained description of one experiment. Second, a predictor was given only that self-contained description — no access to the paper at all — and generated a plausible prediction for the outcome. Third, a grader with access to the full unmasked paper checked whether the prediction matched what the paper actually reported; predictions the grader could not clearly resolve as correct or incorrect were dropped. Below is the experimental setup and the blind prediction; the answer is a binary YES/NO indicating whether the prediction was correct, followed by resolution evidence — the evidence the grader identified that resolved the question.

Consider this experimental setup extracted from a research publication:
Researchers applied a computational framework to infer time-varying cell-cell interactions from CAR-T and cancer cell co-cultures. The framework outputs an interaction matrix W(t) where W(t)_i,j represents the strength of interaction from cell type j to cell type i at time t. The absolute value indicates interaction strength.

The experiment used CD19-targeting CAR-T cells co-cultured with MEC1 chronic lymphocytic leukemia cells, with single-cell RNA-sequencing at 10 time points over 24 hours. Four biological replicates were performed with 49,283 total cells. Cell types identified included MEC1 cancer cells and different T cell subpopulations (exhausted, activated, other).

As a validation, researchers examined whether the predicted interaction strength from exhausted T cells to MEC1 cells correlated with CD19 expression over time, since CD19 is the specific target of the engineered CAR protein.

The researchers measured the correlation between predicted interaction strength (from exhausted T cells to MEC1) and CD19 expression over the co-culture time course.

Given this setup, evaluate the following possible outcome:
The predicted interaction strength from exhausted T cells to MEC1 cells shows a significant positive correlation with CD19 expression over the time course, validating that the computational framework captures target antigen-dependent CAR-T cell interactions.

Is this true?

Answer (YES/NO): YES